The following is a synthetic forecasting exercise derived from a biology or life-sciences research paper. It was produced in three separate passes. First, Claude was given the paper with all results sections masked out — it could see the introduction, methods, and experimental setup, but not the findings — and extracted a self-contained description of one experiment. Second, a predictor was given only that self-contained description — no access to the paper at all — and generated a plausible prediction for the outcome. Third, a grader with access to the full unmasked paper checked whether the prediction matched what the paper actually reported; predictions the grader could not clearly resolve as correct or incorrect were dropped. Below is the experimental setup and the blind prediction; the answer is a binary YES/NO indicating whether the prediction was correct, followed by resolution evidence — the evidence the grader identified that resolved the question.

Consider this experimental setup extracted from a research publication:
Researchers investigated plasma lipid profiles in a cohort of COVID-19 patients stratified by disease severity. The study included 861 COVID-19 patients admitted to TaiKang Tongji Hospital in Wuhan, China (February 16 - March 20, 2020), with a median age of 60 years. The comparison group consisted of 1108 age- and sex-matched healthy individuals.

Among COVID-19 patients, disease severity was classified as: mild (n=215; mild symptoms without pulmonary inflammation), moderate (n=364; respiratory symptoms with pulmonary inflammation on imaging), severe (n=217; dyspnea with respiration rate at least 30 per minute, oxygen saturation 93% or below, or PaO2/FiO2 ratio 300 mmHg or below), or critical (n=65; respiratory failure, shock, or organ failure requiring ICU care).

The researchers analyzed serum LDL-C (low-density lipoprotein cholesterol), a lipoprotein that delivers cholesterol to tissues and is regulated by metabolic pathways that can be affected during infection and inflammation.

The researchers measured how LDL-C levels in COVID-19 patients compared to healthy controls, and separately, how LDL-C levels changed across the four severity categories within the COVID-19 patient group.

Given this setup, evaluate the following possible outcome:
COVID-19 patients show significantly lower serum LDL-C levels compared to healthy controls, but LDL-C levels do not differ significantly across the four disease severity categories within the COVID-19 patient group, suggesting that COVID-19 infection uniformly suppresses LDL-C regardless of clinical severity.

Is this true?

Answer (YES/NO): NO